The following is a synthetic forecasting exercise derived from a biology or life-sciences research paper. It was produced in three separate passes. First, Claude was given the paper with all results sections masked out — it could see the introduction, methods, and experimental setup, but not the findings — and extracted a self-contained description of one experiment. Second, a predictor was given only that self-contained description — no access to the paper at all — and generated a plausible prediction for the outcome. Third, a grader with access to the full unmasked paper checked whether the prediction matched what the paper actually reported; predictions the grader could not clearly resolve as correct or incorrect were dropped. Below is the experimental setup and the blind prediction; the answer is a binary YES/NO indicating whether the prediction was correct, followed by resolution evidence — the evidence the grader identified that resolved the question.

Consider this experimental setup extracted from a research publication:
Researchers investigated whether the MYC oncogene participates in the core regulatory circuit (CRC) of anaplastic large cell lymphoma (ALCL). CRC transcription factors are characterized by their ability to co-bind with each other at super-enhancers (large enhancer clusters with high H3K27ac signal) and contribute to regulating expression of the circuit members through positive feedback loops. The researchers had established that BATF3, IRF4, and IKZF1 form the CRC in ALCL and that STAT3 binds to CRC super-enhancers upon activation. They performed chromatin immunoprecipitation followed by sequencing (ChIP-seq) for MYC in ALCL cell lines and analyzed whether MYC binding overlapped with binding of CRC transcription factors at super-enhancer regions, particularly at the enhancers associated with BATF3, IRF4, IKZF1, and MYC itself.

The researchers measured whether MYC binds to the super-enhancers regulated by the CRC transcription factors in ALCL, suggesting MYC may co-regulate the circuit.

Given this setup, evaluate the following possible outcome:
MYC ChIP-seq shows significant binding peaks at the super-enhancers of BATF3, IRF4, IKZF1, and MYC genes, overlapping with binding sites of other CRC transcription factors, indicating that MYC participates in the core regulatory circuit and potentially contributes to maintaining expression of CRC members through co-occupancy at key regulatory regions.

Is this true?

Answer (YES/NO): YES